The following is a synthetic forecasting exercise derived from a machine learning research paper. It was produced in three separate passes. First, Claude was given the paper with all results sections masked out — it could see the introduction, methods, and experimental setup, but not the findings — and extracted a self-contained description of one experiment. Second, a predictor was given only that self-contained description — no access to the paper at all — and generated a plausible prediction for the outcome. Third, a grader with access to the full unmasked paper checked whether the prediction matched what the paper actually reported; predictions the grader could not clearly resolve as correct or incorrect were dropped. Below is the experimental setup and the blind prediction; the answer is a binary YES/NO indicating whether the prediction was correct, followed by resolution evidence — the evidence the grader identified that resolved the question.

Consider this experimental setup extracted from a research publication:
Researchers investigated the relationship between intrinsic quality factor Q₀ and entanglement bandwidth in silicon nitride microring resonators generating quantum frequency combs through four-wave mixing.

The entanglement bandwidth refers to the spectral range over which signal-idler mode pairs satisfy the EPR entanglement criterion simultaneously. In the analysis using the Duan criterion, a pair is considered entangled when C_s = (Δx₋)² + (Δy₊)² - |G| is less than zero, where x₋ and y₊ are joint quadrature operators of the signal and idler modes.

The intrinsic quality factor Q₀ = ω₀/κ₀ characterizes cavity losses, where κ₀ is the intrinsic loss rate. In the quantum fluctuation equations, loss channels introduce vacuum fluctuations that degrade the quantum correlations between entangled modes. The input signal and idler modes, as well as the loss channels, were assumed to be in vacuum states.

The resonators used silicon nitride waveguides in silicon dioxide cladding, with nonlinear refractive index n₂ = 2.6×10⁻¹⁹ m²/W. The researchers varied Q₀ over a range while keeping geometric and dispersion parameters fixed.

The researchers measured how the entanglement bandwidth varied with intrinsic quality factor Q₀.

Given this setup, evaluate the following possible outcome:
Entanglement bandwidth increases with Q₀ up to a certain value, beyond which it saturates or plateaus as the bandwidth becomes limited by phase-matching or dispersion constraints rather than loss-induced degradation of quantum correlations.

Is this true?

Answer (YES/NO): NO